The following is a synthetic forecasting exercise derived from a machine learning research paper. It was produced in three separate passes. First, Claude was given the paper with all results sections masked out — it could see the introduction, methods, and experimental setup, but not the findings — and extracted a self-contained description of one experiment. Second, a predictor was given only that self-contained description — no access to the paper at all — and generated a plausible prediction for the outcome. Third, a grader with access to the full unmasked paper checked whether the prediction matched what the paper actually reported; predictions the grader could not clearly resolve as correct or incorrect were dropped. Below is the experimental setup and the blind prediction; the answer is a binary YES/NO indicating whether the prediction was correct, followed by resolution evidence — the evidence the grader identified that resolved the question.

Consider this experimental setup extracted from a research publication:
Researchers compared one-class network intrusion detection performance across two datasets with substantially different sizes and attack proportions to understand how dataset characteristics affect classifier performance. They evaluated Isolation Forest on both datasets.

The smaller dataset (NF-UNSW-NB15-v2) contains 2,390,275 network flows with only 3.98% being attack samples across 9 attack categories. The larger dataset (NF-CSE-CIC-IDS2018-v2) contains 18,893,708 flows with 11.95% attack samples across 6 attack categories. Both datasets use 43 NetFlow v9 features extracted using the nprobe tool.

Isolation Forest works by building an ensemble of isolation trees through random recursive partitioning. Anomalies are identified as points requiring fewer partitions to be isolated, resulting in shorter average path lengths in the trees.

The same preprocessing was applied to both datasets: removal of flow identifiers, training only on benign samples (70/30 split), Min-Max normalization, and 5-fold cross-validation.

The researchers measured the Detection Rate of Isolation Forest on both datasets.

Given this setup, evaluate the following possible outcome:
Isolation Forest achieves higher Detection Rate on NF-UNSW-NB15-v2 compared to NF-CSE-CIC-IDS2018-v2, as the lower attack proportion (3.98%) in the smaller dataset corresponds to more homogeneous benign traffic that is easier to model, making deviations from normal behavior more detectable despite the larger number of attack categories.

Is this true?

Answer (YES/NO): YES